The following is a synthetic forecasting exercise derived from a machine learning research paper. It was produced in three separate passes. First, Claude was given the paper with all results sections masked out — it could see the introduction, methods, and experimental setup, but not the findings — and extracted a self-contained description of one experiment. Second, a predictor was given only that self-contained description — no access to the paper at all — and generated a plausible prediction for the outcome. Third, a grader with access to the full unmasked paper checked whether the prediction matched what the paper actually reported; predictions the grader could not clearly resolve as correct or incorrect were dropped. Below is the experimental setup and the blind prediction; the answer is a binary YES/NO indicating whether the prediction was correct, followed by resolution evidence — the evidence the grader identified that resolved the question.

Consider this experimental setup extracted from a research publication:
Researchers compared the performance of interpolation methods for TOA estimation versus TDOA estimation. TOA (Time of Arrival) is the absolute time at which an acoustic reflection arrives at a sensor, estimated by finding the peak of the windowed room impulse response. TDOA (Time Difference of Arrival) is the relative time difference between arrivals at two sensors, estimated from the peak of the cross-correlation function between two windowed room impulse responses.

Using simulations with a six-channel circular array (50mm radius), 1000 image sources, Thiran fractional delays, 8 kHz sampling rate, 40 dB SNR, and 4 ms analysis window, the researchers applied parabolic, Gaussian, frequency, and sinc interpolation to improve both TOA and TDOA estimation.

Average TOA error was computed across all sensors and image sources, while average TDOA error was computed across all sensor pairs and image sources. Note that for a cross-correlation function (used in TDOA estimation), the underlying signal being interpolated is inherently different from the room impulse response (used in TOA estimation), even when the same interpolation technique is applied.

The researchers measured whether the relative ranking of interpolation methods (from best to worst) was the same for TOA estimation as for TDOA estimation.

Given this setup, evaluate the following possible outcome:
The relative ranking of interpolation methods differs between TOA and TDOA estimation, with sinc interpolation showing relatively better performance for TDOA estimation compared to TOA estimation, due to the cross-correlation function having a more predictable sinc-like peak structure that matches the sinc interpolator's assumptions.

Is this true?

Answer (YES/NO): NO